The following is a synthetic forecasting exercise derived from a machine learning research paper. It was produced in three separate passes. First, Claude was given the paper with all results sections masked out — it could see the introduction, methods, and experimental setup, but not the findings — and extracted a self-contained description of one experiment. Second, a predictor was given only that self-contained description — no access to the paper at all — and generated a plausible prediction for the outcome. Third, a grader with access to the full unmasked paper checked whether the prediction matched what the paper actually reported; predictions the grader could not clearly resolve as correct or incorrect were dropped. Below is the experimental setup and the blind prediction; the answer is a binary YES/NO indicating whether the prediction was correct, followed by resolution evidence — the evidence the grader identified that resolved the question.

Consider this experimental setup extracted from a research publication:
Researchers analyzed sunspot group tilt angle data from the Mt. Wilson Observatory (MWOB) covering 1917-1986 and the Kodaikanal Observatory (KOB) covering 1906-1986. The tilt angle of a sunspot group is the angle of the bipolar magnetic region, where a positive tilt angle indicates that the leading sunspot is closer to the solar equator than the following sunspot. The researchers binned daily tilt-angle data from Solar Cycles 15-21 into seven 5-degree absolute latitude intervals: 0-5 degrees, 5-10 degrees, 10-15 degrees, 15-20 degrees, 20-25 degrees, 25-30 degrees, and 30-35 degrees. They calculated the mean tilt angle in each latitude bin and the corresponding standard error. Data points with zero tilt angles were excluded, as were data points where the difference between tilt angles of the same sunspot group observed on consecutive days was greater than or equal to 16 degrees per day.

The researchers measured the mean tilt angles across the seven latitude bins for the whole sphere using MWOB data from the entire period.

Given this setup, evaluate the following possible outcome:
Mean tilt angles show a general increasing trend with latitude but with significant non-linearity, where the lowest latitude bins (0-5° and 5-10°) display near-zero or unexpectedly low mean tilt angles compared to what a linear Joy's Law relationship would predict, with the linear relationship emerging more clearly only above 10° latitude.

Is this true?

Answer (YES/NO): NO